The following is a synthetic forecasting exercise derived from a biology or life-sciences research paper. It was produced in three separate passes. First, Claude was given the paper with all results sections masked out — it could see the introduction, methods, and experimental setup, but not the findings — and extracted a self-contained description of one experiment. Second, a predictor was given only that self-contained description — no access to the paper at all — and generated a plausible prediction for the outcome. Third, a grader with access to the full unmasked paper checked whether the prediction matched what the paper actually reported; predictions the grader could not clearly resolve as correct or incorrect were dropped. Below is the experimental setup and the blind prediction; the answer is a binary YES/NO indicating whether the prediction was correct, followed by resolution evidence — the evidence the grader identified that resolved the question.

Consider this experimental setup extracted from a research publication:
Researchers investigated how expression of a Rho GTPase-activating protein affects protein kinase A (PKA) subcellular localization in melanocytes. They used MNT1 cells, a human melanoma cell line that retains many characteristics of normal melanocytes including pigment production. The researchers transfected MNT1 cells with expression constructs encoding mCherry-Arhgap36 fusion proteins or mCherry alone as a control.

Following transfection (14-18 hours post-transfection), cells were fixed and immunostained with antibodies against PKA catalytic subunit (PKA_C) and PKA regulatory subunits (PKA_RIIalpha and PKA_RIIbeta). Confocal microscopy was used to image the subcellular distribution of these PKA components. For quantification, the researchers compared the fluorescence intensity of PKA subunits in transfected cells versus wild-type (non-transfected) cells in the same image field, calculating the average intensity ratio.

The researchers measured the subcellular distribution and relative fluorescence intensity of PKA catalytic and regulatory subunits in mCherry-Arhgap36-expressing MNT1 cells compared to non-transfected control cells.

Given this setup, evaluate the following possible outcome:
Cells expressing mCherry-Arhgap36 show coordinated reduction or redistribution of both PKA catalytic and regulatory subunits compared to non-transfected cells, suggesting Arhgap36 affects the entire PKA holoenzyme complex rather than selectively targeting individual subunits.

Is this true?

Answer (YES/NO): NO